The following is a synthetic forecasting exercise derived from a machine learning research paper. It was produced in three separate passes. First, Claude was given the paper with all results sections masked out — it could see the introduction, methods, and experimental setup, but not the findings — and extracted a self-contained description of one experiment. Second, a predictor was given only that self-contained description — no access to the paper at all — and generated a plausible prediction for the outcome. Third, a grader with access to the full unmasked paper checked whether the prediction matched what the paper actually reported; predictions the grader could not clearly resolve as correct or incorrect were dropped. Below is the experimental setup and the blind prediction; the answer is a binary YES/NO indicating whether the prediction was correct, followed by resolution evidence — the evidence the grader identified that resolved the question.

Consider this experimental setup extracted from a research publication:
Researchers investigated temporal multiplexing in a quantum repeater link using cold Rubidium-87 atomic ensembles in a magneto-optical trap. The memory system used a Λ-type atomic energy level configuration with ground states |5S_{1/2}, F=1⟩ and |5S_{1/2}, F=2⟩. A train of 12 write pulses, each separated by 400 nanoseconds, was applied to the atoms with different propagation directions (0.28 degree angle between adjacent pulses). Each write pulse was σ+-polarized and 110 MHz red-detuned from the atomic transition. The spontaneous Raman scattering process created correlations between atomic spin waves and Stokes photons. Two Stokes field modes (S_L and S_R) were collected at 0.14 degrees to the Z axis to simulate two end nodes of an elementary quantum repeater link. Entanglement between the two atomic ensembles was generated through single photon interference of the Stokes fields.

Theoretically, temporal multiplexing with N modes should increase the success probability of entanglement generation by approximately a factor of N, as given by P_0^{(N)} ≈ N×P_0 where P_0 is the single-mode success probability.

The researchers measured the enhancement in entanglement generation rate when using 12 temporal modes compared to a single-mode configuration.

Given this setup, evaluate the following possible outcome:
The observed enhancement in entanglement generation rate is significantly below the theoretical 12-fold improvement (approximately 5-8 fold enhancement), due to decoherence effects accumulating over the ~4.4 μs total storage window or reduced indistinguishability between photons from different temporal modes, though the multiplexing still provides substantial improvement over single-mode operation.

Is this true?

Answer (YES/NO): NO